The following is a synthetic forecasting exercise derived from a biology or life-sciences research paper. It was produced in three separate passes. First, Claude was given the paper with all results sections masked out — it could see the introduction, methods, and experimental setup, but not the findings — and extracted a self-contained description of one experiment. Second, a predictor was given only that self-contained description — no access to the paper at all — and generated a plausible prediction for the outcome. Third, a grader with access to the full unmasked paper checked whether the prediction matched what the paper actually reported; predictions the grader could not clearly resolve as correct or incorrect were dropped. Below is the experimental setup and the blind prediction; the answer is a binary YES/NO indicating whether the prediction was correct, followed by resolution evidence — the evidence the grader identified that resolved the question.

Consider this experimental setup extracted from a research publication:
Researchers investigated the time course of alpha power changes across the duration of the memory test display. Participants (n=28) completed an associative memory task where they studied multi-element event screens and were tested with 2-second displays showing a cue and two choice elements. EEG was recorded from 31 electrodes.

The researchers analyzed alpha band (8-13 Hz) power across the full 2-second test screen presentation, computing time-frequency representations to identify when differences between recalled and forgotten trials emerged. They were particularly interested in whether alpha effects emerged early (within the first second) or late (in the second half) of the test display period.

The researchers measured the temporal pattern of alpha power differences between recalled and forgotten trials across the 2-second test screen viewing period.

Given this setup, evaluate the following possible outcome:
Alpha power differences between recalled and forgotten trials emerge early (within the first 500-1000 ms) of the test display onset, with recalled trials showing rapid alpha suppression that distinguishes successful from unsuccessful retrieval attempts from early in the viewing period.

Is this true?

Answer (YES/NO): NO